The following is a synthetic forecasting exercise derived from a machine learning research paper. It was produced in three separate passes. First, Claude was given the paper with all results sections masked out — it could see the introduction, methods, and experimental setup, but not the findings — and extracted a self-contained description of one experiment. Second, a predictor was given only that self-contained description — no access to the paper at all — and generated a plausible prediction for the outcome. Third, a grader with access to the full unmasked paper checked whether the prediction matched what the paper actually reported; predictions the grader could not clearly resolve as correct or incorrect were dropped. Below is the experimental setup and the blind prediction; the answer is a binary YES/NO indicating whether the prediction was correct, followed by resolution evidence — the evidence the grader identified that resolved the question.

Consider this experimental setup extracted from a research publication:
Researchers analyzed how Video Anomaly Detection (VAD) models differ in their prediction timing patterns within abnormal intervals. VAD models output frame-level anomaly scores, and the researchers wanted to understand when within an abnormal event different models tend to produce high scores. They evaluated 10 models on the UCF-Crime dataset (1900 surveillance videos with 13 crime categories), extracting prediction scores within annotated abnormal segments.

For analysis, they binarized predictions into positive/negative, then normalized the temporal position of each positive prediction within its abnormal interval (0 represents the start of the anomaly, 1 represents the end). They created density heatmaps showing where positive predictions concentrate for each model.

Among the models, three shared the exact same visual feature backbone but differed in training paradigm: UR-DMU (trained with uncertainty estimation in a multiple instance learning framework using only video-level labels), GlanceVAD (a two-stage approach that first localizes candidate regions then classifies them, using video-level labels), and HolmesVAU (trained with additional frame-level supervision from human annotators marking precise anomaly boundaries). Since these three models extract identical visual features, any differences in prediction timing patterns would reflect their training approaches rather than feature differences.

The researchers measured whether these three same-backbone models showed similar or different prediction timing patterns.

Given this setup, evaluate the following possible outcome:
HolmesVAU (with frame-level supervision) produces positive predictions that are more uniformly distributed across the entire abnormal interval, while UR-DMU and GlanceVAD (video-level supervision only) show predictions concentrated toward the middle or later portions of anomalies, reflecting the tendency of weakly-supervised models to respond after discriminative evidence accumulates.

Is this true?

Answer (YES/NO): NO